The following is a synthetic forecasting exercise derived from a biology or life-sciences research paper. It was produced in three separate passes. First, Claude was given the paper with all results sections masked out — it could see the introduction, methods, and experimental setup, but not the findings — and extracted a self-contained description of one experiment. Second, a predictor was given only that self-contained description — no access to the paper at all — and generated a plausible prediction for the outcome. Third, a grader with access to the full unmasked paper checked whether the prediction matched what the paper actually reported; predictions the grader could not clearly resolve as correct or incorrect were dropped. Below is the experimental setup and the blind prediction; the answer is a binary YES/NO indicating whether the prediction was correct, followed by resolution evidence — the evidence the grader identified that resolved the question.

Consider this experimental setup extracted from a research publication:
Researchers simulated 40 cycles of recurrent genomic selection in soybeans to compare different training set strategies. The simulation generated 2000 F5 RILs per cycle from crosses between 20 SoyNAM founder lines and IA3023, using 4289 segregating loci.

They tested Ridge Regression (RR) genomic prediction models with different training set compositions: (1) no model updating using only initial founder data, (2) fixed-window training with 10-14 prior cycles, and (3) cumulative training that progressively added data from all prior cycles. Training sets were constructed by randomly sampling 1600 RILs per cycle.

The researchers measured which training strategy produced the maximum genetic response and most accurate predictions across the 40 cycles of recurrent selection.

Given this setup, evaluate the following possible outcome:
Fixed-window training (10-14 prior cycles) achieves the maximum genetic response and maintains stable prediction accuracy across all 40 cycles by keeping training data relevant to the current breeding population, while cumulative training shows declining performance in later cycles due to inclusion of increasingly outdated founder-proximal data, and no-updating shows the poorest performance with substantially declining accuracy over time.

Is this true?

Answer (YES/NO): NO